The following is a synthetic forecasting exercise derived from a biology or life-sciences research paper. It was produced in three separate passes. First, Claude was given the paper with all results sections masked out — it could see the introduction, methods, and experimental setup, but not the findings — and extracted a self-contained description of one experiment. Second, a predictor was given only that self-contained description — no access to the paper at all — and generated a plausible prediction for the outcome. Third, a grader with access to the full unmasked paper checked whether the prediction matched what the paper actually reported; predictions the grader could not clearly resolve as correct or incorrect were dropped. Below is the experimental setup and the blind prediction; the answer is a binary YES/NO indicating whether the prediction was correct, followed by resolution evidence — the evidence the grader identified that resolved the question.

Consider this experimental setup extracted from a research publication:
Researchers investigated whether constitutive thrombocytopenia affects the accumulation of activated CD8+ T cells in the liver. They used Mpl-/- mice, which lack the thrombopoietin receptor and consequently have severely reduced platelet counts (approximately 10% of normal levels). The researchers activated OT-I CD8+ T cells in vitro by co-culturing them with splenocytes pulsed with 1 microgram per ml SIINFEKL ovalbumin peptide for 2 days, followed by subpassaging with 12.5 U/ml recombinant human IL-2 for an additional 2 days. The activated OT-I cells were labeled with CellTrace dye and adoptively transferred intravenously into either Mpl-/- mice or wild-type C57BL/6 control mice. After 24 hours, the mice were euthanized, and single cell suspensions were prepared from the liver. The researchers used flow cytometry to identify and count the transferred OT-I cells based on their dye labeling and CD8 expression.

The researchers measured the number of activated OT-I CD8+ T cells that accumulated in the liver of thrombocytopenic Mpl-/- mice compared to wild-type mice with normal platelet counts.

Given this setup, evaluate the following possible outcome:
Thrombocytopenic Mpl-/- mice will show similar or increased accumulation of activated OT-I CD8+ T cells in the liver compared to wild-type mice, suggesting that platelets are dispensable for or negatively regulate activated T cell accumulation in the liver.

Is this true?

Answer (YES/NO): YES